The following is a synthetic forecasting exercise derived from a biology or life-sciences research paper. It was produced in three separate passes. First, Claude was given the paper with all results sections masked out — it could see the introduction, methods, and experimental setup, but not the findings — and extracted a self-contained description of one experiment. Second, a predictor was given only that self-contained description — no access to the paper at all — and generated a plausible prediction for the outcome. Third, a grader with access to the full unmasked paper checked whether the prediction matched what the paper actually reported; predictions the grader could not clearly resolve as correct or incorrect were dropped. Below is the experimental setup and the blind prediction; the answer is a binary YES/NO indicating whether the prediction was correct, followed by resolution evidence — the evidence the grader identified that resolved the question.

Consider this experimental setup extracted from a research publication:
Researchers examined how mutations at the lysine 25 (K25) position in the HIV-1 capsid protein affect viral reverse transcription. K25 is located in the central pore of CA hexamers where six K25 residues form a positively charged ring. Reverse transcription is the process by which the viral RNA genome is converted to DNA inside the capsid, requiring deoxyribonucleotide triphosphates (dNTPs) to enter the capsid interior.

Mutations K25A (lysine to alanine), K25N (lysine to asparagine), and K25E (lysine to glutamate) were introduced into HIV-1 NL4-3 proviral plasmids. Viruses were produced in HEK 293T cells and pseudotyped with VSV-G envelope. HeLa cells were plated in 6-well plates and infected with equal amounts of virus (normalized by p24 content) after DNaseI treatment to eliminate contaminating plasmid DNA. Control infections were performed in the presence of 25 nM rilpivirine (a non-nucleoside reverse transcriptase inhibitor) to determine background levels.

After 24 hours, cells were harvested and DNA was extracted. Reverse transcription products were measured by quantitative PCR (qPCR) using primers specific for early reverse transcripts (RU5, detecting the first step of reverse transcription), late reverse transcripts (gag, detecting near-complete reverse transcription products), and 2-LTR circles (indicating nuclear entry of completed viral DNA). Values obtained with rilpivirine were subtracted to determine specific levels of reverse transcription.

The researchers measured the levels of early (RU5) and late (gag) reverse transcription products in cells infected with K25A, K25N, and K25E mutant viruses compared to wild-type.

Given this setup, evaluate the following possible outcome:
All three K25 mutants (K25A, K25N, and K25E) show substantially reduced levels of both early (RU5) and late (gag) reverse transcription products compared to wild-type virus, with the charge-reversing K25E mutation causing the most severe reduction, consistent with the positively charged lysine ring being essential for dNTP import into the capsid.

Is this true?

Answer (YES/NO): NO